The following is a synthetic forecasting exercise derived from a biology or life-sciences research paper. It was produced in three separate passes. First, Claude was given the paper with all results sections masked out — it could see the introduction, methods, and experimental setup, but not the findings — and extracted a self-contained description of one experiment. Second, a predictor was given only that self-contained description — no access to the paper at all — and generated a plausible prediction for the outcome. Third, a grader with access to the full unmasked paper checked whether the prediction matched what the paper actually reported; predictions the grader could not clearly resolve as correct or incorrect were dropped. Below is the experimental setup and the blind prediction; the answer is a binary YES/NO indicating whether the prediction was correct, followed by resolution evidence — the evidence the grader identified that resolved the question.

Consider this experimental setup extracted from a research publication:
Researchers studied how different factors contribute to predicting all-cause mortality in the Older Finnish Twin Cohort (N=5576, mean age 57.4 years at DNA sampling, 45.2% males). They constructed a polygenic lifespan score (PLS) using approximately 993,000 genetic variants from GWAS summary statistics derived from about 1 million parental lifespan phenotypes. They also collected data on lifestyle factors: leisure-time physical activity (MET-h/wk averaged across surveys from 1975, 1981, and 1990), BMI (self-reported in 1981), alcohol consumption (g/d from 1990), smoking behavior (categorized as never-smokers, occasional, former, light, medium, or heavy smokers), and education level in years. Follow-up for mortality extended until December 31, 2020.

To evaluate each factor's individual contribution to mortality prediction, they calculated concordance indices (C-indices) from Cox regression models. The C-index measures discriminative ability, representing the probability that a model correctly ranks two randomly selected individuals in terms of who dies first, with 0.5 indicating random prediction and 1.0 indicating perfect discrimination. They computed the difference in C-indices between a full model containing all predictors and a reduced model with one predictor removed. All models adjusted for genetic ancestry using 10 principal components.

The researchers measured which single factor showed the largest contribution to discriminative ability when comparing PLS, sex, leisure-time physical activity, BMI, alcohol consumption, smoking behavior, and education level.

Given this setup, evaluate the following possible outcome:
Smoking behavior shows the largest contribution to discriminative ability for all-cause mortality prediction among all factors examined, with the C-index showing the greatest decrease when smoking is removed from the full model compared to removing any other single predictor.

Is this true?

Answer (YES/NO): YES